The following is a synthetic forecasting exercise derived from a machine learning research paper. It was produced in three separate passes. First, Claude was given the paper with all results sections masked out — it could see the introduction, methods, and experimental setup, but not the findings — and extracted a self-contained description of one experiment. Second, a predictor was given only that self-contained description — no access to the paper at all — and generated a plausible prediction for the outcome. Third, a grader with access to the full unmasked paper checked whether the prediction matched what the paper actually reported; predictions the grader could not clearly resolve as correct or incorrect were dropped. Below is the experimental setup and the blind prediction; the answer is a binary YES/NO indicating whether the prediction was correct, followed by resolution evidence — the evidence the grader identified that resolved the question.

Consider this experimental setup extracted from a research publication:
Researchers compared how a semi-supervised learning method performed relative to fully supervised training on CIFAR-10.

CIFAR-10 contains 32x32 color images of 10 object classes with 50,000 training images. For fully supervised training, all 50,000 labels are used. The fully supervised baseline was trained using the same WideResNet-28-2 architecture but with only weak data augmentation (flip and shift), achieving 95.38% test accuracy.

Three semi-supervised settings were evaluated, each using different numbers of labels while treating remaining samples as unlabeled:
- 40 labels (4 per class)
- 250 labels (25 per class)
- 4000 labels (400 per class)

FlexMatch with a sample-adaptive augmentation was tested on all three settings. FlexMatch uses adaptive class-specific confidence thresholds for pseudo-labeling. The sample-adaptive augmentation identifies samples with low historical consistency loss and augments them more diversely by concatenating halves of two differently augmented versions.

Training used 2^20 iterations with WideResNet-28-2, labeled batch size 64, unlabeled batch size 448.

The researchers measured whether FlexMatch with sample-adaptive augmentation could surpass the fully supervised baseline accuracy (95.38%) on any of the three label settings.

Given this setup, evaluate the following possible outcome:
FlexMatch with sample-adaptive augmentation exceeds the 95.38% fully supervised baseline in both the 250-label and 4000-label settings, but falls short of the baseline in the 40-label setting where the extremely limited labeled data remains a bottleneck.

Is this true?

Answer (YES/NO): YES